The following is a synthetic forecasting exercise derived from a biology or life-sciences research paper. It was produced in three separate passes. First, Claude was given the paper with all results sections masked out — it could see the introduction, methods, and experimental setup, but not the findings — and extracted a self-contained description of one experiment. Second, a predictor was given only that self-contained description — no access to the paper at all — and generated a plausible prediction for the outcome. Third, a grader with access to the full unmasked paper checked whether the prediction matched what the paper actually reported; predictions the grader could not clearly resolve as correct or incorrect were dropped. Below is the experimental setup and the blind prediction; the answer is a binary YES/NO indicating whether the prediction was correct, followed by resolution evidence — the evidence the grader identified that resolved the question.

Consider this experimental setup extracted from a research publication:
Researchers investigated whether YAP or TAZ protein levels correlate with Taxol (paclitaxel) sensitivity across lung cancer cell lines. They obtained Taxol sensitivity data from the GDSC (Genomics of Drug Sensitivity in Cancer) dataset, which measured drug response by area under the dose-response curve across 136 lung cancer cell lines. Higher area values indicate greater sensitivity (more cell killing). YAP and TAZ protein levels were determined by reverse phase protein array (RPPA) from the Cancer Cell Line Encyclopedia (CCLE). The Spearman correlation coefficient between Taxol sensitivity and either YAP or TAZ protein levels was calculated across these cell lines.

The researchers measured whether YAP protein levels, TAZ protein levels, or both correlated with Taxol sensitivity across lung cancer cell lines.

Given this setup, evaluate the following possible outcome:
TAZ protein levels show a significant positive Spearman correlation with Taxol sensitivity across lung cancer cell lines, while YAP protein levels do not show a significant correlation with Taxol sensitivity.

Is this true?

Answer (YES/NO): NO